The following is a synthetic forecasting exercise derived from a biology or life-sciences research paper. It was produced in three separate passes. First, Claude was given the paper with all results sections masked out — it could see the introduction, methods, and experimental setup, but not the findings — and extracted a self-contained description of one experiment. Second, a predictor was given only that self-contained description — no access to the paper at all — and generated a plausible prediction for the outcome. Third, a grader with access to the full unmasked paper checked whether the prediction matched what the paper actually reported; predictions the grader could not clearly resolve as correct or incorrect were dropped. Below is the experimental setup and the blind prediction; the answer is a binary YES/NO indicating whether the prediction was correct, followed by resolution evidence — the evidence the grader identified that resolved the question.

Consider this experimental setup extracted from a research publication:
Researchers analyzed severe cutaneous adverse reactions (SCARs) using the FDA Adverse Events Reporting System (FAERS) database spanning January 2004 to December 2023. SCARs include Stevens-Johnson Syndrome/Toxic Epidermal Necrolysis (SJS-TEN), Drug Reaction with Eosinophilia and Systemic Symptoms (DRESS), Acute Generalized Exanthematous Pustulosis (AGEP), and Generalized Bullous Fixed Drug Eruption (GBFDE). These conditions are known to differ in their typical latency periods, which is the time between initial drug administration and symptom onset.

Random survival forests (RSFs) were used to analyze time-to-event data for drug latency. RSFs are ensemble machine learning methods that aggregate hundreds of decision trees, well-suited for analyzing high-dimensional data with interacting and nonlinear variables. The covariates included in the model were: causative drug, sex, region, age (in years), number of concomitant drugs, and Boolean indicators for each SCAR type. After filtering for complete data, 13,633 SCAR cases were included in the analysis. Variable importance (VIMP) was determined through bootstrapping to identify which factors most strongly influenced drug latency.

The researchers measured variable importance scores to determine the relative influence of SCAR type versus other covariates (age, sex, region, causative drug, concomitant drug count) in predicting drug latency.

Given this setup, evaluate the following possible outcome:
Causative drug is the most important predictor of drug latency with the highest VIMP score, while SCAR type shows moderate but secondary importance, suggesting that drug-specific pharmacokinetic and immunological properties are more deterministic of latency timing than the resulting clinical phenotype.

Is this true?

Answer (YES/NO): NO